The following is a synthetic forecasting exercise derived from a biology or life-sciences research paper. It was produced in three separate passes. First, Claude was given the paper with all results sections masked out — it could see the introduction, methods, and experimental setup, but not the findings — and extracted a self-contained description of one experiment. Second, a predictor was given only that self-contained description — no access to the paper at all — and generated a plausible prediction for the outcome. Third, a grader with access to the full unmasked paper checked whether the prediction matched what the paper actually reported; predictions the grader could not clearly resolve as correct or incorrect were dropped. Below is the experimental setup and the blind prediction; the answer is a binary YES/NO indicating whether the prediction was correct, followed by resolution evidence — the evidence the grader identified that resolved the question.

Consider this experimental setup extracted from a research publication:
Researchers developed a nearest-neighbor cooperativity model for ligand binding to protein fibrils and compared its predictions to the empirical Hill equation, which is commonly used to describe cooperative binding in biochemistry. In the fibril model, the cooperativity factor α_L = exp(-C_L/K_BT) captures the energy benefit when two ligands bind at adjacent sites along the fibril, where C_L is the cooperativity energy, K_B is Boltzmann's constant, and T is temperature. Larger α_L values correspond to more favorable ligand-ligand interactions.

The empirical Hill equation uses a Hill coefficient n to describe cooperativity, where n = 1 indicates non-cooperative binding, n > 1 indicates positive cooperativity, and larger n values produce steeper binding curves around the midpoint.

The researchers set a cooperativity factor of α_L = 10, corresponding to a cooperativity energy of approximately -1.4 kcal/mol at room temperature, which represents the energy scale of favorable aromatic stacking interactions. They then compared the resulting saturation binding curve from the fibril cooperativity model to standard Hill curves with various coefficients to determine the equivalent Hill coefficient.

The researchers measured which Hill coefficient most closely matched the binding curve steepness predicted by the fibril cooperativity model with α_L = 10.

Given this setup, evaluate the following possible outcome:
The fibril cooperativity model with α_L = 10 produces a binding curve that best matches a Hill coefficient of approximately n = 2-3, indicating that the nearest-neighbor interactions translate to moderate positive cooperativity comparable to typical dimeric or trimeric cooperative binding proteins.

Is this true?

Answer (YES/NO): YES